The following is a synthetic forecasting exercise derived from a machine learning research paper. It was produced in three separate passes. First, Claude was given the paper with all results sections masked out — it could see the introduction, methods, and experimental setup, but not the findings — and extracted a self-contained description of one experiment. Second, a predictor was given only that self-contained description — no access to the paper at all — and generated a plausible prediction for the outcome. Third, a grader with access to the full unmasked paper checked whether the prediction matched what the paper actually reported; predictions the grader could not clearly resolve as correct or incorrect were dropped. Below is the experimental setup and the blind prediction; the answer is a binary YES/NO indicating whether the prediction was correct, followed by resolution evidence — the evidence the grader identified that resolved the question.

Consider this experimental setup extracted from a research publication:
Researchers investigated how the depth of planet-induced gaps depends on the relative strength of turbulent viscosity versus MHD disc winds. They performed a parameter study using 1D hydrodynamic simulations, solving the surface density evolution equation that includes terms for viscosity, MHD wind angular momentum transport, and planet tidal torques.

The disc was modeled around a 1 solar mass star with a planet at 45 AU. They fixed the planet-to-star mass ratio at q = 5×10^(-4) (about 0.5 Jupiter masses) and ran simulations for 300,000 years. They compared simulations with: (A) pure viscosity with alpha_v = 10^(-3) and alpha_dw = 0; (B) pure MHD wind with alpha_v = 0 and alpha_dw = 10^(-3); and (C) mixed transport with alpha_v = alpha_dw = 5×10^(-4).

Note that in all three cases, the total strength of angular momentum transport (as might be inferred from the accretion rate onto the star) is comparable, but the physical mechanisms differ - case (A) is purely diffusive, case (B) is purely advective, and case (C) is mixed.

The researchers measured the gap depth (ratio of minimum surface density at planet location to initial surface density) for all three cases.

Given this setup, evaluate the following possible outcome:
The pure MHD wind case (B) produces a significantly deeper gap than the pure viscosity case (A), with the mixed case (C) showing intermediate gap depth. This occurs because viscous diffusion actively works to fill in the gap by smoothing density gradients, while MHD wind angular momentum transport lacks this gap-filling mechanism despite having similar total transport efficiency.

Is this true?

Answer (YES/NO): YES